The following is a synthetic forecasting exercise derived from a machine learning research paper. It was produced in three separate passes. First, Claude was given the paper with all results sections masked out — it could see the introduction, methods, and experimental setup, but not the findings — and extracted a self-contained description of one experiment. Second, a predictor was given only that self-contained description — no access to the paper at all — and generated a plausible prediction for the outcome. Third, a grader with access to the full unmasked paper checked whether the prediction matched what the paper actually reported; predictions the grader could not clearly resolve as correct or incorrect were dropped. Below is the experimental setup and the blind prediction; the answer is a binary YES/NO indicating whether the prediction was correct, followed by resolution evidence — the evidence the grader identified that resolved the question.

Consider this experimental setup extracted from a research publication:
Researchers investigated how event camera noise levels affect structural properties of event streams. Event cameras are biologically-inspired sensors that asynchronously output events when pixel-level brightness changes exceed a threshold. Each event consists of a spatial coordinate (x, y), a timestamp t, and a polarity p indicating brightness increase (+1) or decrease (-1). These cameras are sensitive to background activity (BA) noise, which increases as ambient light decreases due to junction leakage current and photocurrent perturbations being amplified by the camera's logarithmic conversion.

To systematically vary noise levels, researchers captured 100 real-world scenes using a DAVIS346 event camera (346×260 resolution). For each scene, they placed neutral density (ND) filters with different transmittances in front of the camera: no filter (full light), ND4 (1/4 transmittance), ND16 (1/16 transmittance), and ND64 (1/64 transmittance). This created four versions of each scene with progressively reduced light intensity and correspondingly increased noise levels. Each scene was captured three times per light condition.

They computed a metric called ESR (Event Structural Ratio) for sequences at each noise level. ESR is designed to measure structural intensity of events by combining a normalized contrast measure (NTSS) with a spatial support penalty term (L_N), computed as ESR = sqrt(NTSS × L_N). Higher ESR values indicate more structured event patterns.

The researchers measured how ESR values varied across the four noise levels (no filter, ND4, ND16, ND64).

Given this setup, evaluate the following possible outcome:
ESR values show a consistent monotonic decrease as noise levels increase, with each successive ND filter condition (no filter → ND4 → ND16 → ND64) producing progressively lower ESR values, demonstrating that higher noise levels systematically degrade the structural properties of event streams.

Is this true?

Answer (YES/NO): NO